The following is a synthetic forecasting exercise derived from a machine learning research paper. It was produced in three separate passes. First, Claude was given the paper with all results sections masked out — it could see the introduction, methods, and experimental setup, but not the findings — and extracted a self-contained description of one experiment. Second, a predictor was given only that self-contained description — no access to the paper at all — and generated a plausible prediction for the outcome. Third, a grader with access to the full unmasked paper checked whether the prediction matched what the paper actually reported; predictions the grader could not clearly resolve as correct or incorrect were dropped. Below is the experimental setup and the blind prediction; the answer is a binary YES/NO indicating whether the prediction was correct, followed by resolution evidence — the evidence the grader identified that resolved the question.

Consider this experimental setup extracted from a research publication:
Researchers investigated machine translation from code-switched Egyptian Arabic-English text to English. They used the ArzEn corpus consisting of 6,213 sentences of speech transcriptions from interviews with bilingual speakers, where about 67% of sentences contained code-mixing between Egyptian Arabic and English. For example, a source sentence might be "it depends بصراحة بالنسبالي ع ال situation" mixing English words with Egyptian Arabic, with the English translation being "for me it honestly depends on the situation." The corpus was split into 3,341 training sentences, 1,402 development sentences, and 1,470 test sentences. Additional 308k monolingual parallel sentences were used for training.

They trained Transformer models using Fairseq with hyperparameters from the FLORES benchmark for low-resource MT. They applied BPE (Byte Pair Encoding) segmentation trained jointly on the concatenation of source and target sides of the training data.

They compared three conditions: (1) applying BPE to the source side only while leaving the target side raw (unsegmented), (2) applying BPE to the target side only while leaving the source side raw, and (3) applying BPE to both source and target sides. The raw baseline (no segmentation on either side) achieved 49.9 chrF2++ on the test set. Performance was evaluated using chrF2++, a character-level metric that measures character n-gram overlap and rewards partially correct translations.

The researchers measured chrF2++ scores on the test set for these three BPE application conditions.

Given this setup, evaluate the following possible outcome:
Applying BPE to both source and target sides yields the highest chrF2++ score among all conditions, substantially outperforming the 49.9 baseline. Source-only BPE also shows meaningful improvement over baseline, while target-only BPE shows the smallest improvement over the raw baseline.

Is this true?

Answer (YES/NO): NO